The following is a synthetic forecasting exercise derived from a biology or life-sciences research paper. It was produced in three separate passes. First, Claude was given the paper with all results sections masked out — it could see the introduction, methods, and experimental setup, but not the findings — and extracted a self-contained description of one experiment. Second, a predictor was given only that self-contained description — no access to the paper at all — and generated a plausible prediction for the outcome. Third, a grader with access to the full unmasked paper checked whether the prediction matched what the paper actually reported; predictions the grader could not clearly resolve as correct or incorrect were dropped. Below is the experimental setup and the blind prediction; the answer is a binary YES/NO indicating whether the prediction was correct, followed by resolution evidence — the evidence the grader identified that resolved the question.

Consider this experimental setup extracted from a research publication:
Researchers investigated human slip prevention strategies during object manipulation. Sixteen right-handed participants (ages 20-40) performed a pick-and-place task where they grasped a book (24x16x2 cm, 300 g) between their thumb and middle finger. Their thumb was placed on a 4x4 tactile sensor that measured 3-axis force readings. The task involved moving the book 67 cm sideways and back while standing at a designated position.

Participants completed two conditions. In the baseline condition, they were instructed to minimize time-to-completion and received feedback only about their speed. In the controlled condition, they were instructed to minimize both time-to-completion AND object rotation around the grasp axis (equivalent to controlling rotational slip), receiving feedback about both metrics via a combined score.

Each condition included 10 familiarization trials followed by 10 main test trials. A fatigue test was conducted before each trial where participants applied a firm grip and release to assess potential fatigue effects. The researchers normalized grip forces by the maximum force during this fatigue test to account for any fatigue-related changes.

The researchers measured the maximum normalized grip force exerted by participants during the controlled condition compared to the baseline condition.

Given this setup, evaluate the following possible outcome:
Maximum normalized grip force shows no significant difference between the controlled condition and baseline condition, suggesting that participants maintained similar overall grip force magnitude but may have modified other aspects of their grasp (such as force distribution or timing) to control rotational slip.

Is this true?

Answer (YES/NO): NO